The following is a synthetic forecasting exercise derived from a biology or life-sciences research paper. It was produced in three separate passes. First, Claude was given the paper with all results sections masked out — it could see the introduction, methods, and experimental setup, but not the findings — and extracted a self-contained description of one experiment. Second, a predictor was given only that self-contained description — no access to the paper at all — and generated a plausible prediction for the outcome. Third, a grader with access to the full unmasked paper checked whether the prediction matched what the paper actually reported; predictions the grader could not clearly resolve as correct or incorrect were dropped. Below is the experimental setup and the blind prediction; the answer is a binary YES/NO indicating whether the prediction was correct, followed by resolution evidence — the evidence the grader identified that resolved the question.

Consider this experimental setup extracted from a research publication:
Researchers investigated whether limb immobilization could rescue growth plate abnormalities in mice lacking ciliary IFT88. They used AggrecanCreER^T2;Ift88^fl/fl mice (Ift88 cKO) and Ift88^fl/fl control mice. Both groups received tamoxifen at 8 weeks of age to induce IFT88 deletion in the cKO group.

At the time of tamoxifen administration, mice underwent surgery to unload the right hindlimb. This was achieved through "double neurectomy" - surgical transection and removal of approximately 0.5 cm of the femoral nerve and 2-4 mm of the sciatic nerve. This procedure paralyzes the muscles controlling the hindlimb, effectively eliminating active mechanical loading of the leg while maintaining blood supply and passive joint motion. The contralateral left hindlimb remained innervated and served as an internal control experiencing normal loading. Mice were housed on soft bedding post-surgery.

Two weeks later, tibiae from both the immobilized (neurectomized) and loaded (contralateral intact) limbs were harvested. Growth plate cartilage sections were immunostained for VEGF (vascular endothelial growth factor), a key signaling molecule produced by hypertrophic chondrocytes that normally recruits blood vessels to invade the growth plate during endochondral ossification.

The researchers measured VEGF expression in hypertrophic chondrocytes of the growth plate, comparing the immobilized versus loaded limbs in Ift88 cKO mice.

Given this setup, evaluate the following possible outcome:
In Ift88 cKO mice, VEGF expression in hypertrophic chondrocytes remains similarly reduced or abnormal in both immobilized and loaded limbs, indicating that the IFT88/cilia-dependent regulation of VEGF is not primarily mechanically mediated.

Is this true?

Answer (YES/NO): NO